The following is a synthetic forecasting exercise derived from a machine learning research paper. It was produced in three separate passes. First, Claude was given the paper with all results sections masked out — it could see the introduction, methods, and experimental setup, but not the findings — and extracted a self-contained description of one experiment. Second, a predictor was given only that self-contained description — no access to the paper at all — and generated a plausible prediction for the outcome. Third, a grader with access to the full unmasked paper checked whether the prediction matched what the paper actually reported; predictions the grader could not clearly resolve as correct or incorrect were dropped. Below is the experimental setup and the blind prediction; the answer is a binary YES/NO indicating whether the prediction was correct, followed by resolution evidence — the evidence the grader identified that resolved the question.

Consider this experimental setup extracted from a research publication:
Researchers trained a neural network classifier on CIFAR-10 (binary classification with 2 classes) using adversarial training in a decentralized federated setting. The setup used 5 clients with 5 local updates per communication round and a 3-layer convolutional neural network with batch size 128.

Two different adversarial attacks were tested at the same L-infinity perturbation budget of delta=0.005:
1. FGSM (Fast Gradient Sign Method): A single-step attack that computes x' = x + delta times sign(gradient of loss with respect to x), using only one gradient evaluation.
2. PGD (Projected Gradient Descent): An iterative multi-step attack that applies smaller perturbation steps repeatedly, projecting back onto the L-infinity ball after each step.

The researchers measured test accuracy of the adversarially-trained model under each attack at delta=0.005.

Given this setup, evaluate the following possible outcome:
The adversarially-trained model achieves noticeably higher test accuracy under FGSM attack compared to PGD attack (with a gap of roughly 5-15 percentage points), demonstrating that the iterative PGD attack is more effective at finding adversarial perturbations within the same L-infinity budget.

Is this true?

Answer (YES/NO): NO